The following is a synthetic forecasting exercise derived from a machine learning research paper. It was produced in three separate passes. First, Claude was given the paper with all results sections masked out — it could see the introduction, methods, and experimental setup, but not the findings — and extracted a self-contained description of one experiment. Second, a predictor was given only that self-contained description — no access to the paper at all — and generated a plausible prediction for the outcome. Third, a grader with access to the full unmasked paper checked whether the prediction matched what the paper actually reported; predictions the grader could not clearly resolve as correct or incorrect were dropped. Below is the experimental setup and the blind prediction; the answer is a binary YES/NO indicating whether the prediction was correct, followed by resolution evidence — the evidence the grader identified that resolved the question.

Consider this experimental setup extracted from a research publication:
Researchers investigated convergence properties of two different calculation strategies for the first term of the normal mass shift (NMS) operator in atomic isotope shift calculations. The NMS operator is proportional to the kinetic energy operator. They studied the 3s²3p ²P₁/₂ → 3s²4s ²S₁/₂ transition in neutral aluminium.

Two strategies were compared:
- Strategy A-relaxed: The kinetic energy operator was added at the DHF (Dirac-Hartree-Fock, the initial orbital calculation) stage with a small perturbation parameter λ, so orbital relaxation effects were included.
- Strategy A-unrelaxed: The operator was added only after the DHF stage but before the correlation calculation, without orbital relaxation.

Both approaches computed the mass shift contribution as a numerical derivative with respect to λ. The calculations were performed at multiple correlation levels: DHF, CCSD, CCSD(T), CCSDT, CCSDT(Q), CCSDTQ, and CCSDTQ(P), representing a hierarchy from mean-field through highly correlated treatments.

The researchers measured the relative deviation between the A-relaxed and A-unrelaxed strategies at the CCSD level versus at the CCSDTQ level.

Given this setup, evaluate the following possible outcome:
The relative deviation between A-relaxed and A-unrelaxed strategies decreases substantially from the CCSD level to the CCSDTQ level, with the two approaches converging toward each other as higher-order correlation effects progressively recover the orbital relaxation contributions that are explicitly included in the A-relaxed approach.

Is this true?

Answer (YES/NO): YES